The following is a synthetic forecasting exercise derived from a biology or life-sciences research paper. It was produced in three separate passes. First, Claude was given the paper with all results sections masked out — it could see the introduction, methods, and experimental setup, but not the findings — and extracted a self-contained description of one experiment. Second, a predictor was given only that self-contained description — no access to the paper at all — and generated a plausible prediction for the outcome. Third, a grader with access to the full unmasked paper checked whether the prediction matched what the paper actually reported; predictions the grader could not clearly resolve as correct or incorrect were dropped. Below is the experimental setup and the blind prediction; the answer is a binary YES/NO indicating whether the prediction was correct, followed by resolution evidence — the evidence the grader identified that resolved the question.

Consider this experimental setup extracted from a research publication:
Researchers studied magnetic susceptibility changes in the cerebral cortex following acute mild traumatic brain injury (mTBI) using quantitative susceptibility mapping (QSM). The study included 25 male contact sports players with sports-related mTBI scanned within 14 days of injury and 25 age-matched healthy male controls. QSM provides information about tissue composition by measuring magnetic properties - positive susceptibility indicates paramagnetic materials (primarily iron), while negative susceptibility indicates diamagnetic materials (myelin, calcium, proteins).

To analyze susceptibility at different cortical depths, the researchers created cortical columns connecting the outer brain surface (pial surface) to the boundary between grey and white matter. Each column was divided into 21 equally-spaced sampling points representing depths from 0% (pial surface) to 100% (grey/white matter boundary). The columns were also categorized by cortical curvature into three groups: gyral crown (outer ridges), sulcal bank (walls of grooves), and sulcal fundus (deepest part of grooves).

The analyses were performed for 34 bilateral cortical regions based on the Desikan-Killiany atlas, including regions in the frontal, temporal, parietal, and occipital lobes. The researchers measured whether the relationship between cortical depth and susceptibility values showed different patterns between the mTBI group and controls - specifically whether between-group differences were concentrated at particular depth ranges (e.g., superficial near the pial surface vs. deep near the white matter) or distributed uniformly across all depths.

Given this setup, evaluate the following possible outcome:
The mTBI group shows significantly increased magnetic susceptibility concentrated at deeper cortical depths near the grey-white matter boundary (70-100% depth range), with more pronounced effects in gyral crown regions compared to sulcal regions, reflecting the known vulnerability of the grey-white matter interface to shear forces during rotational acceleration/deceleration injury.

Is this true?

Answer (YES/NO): NO